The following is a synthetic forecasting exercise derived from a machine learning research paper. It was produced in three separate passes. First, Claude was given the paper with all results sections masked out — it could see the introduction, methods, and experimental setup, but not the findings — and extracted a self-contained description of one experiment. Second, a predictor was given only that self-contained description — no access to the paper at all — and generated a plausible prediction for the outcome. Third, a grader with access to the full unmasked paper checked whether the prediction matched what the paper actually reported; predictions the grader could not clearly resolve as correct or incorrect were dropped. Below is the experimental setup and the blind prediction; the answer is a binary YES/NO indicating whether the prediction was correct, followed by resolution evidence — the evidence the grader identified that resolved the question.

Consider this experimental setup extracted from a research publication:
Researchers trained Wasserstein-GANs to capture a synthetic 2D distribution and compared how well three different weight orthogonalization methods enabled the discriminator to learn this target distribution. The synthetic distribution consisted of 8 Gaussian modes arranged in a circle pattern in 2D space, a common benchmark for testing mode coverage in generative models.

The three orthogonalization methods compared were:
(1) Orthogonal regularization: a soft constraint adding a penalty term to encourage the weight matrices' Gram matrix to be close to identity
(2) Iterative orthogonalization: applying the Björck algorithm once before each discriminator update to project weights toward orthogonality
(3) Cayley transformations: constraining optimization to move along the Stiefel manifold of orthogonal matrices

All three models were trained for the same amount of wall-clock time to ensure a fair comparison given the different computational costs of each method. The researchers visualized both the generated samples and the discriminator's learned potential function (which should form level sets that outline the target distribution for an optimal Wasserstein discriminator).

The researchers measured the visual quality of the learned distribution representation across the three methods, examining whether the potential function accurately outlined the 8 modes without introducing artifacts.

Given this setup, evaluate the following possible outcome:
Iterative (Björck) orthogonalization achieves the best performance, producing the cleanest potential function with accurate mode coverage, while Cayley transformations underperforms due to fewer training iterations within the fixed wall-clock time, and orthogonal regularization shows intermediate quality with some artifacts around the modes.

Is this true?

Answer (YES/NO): NO